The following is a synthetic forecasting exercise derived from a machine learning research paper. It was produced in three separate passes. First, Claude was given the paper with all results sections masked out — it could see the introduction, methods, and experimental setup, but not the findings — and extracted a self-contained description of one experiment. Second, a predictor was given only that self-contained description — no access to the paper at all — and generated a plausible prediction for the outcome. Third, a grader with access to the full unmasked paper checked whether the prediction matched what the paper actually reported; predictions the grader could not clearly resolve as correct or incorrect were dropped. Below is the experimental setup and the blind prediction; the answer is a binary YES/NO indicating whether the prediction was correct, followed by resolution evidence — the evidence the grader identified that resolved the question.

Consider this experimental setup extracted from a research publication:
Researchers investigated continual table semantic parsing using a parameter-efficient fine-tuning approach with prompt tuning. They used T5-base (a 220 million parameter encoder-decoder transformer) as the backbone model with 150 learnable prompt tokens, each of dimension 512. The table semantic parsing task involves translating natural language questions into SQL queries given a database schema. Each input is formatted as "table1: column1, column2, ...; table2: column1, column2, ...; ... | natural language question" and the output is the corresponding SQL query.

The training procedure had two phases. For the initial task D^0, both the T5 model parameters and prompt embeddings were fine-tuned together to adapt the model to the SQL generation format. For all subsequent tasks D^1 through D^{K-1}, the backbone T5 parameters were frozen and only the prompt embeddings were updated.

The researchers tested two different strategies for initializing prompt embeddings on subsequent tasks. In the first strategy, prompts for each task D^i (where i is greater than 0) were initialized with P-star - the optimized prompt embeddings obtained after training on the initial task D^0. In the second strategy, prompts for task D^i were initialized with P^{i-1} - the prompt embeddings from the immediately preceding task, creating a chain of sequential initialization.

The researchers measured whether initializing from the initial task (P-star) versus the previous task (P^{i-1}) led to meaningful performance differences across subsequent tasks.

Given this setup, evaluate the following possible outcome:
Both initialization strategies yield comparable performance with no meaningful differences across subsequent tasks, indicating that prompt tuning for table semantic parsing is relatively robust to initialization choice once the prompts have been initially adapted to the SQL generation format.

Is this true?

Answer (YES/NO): YES